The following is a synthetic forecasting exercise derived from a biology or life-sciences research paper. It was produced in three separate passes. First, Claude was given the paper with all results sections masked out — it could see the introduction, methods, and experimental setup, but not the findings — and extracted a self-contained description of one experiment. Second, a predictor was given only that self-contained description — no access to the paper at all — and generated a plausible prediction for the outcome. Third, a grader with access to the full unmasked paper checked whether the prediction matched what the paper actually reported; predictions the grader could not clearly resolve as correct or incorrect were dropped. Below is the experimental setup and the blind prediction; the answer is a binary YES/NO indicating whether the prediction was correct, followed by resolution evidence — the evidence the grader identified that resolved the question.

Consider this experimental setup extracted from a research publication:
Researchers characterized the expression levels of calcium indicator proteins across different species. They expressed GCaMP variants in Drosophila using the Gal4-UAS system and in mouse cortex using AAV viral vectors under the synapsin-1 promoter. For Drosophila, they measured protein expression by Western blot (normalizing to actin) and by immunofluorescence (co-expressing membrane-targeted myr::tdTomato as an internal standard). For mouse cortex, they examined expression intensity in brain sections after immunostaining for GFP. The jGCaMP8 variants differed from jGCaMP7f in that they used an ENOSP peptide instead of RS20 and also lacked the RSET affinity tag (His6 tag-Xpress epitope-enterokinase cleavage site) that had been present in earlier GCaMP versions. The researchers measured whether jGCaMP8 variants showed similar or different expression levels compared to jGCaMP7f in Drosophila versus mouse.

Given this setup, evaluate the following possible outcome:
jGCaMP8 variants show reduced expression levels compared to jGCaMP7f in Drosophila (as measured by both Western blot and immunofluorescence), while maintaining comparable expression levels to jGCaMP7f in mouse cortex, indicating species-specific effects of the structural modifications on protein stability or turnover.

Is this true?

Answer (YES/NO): YES